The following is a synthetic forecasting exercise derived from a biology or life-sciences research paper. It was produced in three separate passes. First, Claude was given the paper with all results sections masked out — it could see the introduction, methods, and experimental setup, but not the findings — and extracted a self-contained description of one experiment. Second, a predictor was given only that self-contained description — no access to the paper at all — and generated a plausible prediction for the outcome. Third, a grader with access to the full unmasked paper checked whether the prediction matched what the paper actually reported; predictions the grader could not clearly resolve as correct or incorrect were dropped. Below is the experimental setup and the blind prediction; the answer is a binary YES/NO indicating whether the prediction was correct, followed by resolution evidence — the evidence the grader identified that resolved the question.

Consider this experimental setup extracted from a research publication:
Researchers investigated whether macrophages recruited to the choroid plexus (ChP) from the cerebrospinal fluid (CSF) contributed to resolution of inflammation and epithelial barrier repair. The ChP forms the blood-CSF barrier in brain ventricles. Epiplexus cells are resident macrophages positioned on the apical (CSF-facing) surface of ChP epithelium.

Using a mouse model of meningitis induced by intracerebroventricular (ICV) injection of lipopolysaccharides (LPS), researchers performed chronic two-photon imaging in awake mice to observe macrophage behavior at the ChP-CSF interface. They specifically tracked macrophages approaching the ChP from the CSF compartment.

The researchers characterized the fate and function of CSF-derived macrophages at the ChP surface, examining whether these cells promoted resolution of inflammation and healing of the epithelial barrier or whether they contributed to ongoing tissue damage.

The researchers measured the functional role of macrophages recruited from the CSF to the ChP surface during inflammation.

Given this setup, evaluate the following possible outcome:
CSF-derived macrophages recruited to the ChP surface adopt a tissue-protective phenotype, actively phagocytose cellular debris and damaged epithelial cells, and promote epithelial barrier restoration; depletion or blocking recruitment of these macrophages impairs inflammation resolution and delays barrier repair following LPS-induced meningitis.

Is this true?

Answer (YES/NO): YES